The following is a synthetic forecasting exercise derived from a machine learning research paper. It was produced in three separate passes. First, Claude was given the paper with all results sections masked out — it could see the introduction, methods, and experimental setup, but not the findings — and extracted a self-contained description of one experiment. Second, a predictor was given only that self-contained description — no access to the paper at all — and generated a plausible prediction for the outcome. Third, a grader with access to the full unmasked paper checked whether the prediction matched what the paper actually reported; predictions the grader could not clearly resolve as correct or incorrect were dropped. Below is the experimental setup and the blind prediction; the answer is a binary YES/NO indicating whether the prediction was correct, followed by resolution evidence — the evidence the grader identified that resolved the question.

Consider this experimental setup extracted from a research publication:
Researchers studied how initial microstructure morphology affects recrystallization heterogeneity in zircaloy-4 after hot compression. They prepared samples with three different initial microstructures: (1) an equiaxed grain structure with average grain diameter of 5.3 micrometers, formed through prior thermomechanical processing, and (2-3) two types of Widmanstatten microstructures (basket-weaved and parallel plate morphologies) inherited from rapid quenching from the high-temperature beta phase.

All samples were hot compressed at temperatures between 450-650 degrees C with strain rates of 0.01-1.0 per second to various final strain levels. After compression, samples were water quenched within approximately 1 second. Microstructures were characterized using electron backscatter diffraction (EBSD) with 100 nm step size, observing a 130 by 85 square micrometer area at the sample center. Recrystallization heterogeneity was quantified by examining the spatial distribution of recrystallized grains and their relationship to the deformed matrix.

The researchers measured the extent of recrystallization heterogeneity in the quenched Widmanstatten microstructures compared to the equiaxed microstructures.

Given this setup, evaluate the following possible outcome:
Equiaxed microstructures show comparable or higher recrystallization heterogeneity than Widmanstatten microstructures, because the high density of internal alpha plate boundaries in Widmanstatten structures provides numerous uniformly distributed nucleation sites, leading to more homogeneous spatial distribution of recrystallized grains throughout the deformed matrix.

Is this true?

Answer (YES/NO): NO